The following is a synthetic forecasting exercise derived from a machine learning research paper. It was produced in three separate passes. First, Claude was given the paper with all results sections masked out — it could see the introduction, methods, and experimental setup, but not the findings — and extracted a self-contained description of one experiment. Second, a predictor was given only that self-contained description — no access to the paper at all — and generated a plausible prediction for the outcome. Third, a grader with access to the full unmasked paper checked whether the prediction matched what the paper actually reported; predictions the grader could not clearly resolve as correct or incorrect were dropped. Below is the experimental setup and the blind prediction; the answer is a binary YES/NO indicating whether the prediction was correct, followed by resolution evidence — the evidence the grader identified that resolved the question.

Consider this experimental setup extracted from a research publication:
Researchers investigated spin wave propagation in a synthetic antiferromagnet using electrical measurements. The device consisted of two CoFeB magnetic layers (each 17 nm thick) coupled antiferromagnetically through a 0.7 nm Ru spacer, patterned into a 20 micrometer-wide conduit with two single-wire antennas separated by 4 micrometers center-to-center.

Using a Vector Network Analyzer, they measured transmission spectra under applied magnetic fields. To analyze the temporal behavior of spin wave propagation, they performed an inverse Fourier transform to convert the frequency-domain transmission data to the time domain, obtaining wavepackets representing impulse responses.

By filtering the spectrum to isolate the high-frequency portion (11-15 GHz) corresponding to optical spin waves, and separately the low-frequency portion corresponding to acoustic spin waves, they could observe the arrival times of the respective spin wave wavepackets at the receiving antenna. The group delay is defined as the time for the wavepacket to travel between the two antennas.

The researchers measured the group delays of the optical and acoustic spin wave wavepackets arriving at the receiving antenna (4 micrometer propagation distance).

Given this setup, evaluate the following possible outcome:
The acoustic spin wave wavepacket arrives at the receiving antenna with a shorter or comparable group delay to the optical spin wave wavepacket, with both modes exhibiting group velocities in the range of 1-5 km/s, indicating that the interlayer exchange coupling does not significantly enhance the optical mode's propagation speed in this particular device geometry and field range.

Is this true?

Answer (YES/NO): NO